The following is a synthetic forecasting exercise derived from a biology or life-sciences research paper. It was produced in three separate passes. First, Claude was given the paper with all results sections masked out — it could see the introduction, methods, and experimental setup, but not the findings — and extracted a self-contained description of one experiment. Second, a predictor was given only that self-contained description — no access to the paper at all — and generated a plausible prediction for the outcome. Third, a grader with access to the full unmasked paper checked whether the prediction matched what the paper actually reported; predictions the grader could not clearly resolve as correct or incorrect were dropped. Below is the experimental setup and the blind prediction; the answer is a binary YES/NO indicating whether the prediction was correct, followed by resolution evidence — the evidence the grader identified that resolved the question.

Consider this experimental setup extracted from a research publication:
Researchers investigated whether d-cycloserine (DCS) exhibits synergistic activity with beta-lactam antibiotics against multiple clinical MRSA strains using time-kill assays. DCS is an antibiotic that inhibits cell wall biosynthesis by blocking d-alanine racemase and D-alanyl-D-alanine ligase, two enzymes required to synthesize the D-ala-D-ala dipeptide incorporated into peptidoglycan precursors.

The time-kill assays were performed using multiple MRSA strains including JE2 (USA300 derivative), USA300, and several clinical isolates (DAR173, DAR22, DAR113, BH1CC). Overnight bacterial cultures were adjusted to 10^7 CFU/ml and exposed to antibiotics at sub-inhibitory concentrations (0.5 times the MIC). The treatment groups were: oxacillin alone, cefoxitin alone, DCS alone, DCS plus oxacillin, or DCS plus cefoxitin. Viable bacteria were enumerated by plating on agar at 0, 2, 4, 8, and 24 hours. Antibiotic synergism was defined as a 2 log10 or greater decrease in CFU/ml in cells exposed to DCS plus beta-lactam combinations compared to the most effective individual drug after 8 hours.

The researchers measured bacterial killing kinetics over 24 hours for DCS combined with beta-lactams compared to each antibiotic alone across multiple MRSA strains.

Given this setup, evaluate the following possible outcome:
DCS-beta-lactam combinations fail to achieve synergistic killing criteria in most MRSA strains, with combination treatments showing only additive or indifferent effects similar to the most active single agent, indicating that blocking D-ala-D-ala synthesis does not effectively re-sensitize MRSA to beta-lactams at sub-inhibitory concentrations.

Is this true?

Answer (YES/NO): NO